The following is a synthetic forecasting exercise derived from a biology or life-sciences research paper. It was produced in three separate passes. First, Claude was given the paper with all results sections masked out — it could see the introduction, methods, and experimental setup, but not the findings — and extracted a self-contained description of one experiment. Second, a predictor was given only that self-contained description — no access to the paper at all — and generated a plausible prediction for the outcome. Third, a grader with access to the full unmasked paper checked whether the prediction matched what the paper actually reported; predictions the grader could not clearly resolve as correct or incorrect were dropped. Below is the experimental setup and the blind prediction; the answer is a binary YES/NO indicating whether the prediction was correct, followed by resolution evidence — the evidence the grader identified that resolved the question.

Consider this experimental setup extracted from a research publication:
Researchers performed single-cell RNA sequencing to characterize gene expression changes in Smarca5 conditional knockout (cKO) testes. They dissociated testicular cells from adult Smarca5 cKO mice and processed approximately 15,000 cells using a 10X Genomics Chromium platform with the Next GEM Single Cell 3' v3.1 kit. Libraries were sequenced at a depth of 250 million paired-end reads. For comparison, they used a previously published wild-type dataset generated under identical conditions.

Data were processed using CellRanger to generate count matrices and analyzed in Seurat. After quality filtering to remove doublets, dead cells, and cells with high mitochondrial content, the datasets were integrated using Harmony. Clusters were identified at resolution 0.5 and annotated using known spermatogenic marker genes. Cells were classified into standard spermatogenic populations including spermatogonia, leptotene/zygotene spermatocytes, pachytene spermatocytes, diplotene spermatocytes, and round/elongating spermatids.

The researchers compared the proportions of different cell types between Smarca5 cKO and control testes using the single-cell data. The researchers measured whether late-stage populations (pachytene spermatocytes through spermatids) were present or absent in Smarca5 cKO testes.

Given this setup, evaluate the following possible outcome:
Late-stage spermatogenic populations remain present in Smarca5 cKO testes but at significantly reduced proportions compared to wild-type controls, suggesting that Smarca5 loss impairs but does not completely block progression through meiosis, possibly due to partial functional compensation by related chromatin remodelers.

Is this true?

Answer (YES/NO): YES